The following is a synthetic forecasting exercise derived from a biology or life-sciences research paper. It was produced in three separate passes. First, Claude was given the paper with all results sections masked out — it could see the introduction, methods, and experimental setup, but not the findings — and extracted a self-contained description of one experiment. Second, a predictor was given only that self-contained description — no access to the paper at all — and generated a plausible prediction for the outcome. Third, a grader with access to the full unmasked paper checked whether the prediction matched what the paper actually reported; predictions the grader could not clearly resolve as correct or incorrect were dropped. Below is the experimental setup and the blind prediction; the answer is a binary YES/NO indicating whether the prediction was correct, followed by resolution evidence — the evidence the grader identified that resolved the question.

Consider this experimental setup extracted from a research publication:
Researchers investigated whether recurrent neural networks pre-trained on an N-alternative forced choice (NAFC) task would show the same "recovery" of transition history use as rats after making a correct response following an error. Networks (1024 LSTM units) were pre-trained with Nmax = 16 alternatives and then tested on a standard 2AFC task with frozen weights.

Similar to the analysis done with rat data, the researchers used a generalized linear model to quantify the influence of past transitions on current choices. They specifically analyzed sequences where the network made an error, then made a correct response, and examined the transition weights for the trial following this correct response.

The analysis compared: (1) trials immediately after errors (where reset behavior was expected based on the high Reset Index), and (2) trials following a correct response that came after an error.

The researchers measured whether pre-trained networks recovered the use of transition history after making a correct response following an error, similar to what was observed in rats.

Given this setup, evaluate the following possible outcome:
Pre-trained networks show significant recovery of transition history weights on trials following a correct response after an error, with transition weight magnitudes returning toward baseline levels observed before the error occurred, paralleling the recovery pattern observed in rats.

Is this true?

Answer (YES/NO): YES